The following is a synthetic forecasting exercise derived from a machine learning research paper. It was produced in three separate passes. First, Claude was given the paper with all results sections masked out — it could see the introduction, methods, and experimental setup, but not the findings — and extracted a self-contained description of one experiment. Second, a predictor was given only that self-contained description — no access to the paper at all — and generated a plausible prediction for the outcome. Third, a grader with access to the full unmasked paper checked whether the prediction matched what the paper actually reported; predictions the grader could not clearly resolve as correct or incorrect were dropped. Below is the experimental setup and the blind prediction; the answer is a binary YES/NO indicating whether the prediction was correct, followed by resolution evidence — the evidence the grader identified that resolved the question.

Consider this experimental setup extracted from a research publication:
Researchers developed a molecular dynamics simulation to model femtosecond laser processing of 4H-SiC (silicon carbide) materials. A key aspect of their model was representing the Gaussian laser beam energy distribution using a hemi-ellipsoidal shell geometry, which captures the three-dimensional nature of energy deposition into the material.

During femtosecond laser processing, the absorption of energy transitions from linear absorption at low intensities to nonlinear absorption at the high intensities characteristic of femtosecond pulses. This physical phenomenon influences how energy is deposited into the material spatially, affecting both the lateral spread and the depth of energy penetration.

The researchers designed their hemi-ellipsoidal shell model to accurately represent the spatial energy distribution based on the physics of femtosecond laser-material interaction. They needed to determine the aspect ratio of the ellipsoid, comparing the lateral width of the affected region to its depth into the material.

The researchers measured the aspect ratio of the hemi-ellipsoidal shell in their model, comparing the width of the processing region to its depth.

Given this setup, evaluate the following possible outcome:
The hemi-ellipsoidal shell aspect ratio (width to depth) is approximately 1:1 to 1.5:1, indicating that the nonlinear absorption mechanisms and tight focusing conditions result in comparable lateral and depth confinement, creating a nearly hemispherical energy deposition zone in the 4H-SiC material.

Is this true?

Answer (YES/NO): NO